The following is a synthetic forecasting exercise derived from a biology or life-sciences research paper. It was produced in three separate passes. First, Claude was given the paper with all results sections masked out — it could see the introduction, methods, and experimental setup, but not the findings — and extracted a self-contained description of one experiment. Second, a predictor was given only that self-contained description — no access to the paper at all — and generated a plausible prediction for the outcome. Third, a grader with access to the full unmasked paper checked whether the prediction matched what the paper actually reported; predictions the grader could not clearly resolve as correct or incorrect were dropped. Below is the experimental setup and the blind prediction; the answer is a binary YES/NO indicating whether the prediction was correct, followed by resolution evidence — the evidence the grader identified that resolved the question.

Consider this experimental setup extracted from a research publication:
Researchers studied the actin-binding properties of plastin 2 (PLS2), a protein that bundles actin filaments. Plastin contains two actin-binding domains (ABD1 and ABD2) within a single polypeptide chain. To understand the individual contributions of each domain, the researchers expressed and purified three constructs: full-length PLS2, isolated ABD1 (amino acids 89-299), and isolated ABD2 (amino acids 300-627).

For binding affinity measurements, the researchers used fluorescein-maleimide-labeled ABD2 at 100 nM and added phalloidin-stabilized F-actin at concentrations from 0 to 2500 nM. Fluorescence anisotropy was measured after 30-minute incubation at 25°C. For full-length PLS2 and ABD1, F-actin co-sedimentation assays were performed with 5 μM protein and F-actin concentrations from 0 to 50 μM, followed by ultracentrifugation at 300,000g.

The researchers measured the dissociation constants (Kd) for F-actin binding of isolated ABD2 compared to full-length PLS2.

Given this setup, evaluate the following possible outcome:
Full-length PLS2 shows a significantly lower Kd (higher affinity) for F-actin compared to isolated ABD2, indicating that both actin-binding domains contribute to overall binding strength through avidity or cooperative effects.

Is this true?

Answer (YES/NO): NO